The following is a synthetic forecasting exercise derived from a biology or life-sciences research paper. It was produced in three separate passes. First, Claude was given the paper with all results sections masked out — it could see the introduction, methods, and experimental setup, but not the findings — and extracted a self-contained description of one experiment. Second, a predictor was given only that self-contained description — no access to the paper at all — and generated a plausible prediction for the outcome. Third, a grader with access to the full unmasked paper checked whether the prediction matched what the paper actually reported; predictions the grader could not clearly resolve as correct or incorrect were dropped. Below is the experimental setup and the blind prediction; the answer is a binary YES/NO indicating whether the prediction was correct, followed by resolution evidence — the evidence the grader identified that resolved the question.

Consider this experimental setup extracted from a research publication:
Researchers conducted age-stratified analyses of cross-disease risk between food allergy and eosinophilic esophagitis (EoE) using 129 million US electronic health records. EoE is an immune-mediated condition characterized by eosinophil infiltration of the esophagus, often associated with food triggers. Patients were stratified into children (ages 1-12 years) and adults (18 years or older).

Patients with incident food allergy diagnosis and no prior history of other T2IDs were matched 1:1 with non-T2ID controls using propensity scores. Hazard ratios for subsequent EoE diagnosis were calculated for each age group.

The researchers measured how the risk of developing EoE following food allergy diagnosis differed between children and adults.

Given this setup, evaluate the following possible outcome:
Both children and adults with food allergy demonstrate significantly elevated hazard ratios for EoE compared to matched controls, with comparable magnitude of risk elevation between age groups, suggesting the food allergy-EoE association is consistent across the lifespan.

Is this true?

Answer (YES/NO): NO